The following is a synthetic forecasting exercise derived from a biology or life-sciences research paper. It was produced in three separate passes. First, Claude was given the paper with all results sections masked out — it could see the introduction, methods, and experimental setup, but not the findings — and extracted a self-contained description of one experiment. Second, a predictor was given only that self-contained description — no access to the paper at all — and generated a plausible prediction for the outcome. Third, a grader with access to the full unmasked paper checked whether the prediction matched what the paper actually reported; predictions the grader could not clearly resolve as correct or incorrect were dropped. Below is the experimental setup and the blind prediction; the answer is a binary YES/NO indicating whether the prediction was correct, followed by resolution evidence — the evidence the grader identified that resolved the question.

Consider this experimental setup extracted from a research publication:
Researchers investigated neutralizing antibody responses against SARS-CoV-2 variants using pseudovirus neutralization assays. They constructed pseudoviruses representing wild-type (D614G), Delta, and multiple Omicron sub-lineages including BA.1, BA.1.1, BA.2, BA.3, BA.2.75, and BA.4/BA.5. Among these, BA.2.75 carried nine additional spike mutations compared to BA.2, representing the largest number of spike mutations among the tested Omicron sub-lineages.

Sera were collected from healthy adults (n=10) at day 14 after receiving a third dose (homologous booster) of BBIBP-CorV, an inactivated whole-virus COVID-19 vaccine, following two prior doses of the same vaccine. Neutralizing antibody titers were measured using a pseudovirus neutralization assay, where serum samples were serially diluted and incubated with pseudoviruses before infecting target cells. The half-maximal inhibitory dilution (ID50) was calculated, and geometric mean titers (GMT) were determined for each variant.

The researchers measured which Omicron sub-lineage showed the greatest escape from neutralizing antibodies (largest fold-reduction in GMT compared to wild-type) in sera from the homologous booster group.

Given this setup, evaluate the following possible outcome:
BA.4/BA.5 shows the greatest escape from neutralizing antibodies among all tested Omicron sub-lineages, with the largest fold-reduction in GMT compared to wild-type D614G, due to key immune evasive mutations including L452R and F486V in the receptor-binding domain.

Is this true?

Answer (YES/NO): YES